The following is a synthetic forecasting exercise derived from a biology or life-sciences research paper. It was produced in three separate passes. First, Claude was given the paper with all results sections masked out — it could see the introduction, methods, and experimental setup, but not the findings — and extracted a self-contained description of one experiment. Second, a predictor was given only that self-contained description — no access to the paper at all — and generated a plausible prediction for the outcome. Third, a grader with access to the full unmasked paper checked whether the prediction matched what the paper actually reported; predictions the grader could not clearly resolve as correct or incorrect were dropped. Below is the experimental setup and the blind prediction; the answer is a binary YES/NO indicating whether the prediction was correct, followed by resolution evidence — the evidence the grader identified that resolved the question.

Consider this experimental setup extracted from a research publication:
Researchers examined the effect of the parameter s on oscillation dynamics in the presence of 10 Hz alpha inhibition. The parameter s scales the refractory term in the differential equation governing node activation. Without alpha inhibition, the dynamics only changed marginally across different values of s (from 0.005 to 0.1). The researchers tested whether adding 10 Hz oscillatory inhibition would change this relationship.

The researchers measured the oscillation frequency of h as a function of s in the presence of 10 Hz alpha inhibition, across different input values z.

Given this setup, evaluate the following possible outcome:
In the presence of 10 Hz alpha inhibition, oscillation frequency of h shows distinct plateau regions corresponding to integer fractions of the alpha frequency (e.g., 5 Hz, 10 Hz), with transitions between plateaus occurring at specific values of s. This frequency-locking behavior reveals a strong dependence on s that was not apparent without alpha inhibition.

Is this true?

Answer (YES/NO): NO